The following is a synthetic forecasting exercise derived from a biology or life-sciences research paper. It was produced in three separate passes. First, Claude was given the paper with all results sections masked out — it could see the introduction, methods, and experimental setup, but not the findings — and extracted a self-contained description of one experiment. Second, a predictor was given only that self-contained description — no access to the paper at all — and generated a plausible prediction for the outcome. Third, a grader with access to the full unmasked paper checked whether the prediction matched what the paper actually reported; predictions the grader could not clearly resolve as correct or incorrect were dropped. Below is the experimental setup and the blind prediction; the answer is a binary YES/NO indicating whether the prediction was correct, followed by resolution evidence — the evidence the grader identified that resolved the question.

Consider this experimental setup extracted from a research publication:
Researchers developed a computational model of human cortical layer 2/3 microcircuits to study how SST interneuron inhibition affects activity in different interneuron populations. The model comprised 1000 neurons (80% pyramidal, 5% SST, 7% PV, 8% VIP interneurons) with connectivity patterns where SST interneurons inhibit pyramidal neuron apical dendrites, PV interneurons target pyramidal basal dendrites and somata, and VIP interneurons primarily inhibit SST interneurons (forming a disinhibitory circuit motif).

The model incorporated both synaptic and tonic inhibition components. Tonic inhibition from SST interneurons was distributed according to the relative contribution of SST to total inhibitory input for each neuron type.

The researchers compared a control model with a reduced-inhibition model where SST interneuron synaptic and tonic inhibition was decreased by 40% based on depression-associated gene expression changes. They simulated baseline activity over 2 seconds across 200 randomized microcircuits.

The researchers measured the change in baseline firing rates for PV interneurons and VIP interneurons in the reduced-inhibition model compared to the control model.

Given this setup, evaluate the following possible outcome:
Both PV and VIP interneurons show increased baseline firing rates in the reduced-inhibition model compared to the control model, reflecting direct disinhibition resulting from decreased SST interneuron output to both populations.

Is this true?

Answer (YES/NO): YES